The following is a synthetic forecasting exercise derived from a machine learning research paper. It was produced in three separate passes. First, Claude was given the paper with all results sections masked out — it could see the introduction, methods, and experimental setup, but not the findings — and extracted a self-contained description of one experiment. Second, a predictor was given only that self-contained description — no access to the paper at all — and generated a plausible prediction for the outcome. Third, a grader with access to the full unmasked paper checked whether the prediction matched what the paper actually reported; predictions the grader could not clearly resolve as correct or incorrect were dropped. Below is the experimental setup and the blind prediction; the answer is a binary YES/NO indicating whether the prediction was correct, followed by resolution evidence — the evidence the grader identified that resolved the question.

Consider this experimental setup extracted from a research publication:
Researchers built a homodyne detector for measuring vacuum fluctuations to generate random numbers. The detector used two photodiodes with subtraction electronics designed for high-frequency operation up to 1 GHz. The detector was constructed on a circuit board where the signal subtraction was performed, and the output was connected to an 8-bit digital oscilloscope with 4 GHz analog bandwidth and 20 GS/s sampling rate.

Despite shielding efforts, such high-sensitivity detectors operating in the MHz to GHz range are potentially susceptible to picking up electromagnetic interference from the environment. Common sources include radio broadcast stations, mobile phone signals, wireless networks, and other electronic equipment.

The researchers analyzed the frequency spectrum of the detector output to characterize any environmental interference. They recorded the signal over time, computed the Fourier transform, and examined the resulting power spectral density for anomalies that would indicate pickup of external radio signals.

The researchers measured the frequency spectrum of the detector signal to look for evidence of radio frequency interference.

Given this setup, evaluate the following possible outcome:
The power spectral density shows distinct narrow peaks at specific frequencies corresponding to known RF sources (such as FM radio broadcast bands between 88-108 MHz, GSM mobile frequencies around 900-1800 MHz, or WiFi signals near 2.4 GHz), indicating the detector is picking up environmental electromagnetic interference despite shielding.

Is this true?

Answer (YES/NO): NO